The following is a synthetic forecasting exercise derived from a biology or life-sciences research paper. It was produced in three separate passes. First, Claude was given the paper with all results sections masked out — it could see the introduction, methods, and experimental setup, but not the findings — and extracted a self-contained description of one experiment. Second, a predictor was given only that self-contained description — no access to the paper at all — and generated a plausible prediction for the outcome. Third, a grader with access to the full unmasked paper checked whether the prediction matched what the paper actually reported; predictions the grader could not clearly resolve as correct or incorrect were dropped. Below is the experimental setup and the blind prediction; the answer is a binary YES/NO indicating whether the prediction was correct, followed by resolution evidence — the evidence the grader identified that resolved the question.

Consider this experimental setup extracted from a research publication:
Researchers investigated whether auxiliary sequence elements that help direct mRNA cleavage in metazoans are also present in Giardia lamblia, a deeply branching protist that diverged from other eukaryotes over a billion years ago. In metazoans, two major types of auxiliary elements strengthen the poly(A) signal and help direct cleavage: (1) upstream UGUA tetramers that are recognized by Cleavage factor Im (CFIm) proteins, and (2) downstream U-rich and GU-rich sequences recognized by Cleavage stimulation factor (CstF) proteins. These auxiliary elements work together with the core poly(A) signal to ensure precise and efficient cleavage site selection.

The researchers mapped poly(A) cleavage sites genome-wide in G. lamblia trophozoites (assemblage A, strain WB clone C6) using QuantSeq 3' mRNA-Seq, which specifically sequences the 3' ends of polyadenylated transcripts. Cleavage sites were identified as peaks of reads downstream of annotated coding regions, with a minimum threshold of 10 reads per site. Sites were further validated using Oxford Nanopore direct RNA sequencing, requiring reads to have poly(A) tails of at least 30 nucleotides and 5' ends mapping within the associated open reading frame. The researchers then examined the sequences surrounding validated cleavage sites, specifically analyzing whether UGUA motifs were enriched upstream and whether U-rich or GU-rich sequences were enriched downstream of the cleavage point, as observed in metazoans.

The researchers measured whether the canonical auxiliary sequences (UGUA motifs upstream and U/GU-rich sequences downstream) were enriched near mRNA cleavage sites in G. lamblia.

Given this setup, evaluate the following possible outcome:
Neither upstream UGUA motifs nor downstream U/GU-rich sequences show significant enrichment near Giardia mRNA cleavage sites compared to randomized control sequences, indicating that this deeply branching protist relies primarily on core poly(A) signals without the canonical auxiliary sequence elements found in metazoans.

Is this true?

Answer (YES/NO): YES